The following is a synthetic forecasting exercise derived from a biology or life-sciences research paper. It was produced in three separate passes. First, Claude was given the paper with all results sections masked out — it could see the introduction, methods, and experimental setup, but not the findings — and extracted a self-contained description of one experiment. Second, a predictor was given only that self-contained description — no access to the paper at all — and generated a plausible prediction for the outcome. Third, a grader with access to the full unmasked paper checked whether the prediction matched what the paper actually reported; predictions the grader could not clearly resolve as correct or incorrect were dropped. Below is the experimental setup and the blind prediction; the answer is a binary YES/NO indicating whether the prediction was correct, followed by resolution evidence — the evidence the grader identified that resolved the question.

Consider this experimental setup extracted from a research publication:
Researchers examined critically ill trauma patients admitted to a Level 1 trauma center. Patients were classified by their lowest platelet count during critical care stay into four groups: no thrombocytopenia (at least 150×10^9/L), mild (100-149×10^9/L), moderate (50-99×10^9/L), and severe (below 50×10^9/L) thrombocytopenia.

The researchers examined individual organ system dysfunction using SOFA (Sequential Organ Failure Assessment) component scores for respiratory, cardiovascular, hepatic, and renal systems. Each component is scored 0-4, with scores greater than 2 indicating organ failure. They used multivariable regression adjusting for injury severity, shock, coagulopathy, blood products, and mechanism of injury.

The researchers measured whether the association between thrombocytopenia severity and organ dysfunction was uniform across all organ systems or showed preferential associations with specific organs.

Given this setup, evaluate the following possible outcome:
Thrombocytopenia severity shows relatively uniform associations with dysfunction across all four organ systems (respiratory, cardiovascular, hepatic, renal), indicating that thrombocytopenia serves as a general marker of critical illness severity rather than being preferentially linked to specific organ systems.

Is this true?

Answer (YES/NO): NO